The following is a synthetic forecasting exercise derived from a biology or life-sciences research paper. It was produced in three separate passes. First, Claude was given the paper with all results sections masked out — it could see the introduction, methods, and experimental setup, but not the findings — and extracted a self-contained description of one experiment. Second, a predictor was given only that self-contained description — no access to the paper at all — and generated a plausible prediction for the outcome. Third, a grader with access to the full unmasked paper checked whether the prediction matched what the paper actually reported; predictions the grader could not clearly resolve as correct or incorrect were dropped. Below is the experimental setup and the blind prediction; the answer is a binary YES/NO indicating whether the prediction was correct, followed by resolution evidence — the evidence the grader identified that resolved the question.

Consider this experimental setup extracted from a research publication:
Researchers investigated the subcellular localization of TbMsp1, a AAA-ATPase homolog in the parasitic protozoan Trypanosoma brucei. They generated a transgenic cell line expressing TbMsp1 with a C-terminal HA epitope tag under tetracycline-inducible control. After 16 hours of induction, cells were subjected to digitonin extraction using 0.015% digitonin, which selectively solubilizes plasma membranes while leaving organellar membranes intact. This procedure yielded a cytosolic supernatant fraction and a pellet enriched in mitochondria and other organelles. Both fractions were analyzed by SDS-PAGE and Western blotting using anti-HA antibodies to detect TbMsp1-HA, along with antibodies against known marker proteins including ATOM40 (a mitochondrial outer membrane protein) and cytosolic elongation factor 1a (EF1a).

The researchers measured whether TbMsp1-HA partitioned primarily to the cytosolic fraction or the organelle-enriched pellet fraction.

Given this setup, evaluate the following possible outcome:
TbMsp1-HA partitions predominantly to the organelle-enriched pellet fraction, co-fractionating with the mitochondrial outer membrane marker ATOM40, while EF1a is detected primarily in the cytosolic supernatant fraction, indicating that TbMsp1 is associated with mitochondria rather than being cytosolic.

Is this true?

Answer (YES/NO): YES